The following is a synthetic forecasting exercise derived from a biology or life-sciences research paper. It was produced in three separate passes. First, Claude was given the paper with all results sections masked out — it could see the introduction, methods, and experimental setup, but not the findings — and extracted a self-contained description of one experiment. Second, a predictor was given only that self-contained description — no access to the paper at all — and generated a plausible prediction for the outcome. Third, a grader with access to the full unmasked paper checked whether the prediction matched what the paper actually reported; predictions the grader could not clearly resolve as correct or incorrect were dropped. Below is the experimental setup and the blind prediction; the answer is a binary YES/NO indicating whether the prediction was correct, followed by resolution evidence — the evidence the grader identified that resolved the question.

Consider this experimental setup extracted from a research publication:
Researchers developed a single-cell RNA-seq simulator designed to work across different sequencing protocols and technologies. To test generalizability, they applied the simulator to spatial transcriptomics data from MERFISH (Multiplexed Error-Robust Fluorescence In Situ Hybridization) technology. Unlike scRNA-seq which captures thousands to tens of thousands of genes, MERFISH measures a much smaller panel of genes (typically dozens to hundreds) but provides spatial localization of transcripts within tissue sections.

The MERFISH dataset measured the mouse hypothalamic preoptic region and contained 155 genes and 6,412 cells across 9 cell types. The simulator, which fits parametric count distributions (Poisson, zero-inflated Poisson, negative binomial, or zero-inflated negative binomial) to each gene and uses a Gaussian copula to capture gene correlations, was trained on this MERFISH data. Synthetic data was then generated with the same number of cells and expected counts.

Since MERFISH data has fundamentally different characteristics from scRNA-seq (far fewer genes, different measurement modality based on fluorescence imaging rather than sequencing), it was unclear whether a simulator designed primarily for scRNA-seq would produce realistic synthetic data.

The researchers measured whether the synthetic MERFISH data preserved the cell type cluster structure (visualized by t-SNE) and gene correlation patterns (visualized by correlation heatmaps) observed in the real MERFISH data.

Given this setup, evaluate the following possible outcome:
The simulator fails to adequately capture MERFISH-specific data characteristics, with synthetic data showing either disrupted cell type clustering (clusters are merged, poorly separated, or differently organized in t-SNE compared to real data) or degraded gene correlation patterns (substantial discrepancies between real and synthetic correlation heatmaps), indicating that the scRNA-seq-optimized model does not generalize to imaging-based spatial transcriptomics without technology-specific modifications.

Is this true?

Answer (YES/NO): NO